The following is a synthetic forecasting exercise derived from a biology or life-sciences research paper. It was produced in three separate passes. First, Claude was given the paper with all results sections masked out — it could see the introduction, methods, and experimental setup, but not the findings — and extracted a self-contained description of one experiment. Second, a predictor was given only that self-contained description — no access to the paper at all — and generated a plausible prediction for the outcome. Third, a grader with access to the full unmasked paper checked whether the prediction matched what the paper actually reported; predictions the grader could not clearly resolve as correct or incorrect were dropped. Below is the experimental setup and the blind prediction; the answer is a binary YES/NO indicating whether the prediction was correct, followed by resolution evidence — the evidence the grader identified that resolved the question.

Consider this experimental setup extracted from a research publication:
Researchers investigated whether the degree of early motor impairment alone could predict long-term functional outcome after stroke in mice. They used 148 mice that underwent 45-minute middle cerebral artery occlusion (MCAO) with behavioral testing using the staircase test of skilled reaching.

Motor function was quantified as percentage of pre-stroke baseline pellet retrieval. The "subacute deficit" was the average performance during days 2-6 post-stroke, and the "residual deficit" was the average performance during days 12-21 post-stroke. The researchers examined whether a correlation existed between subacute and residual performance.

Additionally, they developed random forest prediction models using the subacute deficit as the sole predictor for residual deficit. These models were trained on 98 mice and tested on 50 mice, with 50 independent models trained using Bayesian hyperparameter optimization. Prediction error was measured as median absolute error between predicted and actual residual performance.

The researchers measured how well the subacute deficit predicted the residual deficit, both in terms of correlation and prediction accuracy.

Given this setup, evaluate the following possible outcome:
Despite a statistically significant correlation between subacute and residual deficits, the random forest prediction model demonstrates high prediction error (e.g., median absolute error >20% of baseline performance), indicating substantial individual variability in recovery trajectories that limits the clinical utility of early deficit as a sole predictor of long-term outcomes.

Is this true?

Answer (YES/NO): NO